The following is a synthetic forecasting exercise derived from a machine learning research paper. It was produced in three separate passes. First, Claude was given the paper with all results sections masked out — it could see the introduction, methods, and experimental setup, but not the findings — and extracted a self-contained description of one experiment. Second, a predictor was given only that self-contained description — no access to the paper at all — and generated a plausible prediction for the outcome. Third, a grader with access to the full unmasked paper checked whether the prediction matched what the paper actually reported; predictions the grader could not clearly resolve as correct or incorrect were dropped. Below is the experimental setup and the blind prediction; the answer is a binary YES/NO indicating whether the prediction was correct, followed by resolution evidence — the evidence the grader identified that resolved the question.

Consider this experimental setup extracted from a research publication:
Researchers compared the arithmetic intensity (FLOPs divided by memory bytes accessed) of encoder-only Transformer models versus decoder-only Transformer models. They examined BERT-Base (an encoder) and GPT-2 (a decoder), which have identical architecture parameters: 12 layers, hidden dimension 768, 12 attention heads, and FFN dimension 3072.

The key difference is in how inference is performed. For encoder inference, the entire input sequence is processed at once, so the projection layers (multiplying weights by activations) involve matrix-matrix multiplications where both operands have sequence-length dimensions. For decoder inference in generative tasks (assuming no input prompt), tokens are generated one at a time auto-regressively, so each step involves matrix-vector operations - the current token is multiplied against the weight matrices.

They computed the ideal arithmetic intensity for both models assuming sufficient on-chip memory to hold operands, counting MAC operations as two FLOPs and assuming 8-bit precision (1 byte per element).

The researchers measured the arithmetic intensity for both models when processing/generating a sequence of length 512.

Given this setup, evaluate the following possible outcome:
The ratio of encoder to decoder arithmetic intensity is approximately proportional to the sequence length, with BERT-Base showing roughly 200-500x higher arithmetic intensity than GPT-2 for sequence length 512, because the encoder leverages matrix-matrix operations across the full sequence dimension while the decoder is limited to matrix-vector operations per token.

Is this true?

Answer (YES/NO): NO